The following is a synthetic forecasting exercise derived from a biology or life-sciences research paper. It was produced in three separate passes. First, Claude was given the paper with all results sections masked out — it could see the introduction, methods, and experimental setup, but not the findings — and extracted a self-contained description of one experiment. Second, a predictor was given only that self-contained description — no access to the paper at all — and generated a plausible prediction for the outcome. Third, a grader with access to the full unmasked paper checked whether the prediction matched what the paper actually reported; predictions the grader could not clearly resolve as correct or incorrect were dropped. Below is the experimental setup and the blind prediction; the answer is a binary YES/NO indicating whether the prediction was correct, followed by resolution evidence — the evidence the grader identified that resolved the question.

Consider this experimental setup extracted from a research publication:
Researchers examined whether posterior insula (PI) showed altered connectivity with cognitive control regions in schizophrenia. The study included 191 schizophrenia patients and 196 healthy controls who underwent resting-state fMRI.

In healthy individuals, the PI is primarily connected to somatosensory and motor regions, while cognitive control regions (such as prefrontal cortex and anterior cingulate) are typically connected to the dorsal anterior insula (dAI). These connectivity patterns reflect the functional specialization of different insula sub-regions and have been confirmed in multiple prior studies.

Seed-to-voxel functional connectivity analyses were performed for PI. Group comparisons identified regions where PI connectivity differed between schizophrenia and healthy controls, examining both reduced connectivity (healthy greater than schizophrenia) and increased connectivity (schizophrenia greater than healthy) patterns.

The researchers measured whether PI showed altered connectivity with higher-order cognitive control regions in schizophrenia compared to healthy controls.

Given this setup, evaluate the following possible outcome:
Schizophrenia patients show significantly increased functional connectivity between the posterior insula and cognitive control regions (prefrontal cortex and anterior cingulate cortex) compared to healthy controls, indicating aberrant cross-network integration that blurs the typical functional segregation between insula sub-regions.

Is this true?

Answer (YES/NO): NO